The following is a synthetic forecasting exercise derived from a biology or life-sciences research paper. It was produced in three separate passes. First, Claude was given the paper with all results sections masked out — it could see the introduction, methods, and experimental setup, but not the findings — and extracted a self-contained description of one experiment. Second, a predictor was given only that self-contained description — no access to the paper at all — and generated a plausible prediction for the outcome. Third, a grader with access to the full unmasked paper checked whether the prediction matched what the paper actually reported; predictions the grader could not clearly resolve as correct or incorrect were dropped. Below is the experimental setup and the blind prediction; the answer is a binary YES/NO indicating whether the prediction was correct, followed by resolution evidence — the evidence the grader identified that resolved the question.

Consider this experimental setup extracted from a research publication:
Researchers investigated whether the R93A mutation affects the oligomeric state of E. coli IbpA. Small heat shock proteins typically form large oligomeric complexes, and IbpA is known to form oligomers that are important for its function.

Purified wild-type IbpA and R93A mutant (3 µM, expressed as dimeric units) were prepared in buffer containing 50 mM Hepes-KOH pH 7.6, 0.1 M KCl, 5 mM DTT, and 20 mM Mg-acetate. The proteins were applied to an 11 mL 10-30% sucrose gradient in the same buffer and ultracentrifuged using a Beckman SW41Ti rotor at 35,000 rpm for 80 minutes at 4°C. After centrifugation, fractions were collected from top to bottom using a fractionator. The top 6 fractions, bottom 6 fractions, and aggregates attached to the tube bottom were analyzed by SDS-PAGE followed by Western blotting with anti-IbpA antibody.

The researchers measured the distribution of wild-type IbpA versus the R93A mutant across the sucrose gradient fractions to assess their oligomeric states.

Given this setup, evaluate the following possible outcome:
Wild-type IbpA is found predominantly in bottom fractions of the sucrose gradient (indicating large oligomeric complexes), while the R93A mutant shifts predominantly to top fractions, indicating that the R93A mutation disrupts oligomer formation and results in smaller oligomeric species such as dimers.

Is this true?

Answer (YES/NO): NO